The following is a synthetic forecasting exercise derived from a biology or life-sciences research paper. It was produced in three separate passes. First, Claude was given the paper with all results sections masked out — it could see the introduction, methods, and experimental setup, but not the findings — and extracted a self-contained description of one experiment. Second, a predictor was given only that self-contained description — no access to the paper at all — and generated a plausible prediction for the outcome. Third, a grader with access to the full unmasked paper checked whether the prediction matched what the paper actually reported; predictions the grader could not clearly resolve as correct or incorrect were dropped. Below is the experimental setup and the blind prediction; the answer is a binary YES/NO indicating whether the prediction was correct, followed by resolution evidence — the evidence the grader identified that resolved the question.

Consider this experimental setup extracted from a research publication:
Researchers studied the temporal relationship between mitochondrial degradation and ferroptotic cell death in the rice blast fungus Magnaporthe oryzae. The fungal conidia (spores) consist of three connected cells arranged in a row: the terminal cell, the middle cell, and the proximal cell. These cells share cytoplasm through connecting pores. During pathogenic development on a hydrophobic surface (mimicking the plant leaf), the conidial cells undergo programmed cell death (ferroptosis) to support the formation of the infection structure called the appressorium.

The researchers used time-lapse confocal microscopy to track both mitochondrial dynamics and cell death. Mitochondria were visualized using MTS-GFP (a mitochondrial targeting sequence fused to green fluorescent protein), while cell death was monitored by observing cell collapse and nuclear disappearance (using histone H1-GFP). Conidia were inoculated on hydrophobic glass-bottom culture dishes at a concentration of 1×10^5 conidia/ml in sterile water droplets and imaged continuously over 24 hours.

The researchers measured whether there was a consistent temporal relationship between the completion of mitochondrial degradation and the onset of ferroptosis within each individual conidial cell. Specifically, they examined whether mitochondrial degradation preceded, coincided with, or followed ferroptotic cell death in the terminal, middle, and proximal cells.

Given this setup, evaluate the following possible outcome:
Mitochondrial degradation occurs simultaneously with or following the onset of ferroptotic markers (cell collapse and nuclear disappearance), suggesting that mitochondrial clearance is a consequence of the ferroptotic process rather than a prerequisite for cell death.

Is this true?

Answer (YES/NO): NO